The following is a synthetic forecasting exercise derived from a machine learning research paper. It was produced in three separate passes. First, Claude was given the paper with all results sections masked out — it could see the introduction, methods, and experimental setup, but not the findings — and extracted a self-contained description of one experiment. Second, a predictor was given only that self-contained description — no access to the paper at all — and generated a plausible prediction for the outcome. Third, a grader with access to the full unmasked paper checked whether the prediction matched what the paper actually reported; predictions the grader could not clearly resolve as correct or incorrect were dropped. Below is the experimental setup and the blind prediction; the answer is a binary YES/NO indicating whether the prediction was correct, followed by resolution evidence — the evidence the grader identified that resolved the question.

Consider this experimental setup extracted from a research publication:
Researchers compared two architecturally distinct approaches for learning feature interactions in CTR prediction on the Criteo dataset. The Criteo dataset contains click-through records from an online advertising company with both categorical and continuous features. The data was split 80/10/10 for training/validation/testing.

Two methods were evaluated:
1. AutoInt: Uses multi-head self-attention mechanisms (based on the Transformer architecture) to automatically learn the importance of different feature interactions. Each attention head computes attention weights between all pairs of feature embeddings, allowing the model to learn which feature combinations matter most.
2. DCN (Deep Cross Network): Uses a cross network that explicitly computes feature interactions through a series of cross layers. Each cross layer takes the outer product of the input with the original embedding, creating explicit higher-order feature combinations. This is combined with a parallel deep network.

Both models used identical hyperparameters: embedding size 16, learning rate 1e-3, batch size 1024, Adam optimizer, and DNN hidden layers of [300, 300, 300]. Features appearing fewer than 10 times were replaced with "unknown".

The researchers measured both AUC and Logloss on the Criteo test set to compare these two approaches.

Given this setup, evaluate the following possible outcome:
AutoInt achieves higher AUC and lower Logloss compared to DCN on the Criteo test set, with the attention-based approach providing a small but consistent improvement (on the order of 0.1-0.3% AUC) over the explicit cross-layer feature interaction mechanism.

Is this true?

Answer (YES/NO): NO